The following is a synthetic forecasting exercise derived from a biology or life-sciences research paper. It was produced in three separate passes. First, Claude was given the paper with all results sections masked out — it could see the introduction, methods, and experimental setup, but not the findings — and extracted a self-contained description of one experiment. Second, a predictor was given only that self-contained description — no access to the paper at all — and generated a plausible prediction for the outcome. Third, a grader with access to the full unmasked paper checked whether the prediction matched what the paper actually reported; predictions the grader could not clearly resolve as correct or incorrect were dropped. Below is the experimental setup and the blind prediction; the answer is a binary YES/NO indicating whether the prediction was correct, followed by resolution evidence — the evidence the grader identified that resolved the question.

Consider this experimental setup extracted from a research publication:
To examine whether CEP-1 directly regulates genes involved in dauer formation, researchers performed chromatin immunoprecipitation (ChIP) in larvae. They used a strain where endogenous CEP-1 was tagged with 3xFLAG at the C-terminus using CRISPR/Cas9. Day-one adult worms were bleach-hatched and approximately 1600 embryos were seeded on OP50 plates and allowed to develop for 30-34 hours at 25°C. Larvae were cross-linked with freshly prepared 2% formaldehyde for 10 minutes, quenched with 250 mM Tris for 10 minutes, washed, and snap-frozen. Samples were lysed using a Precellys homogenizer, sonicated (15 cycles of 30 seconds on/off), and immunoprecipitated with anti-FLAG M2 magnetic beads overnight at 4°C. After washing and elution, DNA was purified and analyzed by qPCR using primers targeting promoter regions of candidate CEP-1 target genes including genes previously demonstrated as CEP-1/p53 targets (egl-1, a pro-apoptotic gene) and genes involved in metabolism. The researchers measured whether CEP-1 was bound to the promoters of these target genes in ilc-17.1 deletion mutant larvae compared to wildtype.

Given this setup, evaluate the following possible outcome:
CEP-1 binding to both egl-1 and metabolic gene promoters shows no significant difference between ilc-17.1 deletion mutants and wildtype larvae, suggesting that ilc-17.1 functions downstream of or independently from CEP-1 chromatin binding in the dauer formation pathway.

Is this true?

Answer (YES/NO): NO